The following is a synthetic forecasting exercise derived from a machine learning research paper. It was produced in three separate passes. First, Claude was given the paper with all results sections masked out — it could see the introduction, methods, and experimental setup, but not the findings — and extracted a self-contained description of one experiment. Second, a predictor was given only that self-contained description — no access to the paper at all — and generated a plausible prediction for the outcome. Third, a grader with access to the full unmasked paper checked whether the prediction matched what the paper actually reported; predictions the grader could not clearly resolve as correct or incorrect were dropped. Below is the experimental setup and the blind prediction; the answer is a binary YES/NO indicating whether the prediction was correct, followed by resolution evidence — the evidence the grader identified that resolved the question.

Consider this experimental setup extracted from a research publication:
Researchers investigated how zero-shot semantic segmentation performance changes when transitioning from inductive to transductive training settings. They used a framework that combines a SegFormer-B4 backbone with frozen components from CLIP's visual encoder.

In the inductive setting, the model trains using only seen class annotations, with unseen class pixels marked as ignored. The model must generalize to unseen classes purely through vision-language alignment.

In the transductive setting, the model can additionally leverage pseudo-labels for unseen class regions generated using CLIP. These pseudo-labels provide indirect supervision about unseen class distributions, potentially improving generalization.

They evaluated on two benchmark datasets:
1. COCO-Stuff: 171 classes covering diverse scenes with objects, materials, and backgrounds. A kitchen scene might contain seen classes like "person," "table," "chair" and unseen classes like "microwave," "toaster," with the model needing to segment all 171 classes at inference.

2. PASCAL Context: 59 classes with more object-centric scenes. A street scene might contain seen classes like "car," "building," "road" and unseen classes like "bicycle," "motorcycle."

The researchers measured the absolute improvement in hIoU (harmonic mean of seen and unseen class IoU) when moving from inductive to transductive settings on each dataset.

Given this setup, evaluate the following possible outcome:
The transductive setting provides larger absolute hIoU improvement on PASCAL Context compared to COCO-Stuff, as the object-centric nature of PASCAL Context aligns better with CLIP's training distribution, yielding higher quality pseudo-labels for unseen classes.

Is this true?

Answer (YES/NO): NO